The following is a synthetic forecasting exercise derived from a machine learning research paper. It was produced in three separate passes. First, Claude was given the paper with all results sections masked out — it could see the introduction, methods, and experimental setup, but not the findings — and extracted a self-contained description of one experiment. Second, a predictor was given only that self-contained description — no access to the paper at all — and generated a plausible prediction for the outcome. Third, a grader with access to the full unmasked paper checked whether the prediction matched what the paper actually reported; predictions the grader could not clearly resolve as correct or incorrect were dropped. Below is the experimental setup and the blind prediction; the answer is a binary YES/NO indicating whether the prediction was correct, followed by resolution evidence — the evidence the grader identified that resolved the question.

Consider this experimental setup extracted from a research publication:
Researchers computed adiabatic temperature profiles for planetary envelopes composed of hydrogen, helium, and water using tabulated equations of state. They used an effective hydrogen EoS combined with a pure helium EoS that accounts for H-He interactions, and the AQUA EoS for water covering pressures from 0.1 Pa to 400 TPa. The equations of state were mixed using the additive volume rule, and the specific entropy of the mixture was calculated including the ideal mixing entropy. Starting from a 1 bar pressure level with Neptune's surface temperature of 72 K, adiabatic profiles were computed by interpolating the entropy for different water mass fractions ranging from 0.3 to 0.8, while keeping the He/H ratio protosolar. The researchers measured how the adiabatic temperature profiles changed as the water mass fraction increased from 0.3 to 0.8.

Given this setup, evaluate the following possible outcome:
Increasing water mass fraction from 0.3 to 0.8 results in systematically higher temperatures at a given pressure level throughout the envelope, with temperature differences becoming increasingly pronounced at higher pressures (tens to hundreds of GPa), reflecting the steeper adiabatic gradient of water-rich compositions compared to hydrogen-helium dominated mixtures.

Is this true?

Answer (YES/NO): NO